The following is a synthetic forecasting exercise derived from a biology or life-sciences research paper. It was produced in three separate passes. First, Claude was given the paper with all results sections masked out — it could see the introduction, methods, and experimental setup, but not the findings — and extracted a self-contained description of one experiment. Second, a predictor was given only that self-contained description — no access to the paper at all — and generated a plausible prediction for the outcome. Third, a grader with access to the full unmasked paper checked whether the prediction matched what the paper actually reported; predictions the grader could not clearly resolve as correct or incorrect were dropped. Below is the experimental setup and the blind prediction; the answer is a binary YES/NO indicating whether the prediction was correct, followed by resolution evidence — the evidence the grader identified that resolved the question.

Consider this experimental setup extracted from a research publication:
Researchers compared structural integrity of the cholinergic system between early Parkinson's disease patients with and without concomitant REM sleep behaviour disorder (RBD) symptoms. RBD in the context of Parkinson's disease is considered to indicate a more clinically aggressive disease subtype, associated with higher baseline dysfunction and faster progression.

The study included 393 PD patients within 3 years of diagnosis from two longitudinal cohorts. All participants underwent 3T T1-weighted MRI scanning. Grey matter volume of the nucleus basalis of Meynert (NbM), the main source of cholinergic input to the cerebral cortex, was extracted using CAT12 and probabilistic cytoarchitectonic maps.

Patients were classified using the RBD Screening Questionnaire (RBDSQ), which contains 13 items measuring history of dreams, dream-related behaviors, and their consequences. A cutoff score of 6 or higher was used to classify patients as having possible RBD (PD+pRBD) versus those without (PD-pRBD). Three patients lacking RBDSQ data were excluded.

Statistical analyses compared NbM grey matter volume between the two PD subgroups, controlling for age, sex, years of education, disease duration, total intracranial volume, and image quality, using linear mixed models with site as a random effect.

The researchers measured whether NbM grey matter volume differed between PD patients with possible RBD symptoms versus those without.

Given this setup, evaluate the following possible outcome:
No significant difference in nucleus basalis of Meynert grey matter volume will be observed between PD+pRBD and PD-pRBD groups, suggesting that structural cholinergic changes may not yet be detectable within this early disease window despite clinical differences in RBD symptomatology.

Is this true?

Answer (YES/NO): YES